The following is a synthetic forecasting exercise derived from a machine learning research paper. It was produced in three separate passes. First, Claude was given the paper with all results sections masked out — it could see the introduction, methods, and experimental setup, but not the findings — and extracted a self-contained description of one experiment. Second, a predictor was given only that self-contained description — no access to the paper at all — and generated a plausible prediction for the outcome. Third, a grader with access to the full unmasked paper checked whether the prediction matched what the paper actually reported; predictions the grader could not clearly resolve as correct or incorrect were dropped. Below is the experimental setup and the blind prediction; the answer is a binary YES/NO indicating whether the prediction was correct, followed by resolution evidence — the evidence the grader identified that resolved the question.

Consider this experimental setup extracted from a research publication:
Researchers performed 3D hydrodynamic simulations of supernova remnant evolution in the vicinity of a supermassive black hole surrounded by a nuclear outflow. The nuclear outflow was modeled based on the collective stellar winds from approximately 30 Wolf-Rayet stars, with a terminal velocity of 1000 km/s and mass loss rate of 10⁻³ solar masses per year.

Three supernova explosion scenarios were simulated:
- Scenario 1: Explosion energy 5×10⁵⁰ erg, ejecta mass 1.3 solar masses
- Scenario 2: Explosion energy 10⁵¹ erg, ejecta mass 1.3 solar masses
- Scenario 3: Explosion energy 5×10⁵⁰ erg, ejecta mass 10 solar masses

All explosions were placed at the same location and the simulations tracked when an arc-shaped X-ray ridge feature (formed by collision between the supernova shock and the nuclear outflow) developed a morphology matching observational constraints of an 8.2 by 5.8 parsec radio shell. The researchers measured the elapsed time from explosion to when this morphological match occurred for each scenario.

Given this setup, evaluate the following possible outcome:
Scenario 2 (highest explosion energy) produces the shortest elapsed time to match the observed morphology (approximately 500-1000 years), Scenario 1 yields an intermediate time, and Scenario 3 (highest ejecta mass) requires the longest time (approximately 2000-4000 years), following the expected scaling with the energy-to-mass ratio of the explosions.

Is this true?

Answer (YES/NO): NO